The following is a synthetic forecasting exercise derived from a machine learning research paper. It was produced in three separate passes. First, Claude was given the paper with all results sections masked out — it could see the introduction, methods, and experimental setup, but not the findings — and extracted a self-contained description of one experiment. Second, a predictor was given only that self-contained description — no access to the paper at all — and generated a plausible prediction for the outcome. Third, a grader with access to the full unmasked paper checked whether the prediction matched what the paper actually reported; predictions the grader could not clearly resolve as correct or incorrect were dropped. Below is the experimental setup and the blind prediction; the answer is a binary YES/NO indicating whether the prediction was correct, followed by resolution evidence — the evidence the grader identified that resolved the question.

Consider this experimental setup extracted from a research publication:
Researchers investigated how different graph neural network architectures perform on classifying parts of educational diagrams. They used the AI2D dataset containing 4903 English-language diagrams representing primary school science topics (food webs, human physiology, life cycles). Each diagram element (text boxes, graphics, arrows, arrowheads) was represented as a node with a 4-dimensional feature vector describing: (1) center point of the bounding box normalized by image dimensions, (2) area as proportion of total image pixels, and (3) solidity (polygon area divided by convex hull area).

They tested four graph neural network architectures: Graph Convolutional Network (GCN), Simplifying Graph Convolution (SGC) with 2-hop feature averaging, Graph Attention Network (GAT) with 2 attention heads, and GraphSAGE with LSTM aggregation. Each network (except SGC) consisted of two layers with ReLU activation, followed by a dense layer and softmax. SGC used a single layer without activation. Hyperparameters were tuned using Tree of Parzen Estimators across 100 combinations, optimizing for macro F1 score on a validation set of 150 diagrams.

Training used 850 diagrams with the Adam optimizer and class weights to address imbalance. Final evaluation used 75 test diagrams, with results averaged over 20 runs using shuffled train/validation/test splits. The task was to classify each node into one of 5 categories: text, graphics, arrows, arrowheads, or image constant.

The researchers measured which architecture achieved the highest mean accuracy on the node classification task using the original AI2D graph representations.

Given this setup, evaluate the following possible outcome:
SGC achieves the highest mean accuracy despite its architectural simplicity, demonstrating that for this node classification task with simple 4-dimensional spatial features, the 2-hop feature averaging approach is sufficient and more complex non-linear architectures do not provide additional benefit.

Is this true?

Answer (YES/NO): NO